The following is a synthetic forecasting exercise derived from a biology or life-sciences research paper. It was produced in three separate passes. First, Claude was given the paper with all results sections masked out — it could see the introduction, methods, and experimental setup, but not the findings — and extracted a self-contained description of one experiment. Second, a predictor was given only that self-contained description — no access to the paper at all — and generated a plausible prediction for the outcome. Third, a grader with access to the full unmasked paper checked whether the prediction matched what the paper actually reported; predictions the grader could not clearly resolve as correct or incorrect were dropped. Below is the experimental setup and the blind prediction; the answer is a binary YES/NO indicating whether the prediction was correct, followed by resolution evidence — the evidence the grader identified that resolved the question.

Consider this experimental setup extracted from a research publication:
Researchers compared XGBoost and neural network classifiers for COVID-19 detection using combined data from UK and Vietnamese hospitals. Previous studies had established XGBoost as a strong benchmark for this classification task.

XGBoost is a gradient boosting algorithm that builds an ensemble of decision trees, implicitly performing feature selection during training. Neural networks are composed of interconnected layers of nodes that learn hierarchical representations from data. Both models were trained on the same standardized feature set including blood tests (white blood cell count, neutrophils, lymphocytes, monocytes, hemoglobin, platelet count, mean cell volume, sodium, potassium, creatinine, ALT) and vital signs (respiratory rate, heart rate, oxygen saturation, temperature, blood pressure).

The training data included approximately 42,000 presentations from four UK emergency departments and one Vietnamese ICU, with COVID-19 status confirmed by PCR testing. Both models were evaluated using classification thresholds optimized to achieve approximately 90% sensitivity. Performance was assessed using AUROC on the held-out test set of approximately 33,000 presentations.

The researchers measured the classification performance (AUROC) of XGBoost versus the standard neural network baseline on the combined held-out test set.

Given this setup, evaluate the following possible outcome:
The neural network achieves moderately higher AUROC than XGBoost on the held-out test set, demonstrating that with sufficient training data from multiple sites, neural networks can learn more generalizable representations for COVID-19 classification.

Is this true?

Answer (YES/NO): NO